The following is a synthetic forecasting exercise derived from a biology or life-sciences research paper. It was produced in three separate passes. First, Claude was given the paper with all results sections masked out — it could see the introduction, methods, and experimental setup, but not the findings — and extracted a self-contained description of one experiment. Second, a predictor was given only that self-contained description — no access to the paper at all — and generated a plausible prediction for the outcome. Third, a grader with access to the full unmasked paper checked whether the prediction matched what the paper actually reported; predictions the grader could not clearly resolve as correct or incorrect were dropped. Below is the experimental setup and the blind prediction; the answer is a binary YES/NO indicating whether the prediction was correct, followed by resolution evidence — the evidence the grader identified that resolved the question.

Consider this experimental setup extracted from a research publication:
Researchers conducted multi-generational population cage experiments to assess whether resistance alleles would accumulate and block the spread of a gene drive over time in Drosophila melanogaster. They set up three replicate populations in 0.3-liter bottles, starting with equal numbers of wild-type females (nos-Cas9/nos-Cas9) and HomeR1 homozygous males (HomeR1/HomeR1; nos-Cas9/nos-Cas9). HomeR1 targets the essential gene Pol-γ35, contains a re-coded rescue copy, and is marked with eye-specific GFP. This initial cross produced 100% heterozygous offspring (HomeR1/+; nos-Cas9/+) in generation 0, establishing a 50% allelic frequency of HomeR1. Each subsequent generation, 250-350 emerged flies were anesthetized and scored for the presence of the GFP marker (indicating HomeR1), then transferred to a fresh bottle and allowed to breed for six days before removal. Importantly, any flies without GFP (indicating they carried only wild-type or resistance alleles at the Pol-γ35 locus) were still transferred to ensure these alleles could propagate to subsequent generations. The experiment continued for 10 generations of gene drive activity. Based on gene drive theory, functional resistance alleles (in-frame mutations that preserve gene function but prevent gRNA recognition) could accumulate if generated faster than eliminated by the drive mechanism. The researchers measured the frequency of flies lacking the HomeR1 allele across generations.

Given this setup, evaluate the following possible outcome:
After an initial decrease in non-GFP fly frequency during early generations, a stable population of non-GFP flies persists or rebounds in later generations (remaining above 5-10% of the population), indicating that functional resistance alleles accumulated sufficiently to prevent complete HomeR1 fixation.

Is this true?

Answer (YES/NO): NO